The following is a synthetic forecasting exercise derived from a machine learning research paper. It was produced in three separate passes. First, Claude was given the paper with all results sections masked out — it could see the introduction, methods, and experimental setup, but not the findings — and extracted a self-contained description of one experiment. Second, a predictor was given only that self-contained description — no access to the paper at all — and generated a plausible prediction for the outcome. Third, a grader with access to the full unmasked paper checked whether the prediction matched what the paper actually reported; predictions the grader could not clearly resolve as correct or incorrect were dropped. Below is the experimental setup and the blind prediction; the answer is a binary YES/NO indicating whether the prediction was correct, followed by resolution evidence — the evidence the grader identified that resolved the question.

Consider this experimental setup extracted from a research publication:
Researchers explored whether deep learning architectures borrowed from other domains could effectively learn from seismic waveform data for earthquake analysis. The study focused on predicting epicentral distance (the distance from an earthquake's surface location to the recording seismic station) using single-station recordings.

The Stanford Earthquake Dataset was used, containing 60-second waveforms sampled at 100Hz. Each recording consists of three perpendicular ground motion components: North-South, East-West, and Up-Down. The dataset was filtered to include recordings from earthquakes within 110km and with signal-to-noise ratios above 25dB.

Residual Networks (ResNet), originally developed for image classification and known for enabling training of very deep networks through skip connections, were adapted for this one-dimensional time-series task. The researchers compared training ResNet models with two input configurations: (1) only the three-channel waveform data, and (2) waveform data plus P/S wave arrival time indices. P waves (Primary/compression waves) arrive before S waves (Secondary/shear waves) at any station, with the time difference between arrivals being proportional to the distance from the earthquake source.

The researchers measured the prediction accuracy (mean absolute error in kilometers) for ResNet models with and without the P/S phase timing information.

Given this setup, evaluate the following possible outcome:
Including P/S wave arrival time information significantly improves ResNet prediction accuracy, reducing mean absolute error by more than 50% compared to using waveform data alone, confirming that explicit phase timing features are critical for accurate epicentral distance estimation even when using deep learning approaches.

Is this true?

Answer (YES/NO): YES